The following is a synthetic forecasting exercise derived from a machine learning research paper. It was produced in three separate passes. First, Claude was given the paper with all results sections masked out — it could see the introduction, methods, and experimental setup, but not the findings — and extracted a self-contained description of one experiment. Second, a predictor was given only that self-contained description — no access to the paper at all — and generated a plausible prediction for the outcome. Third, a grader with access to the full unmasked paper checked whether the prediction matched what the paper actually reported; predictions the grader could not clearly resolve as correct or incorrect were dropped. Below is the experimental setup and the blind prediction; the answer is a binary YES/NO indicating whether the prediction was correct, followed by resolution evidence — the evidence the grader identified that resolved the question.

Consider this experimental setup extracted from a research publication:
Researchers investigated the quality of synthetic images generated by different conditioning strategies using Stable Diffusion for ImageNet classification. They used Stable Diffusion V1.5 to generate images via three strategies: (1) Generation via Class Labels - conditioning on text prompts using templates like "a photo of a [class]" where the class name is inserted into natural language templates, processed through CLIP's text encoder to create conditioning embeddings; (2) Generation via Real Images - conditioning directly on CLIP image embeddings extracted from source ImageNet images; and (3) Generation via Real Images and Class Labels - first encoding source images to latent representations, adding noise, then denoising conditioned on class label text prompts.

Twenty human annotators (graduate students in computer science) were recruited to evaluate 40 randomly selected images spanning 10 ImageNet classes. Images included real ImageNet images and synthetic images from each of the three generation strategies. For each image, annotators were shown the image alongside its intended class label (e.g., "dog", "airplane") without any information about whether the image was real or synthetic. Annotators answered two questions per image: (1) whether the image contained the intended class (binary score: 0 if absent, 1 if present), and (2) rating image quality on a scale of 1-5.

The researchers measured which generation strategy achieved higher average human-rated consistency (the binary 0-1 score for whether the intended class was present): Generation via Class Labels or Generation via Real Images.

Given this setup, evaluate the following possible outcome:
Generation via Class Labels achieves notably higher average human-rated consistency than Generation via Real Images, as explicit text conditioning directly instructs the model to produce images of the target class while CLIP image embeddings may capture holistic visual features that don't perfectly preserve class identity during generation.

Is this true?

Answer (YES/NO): YES